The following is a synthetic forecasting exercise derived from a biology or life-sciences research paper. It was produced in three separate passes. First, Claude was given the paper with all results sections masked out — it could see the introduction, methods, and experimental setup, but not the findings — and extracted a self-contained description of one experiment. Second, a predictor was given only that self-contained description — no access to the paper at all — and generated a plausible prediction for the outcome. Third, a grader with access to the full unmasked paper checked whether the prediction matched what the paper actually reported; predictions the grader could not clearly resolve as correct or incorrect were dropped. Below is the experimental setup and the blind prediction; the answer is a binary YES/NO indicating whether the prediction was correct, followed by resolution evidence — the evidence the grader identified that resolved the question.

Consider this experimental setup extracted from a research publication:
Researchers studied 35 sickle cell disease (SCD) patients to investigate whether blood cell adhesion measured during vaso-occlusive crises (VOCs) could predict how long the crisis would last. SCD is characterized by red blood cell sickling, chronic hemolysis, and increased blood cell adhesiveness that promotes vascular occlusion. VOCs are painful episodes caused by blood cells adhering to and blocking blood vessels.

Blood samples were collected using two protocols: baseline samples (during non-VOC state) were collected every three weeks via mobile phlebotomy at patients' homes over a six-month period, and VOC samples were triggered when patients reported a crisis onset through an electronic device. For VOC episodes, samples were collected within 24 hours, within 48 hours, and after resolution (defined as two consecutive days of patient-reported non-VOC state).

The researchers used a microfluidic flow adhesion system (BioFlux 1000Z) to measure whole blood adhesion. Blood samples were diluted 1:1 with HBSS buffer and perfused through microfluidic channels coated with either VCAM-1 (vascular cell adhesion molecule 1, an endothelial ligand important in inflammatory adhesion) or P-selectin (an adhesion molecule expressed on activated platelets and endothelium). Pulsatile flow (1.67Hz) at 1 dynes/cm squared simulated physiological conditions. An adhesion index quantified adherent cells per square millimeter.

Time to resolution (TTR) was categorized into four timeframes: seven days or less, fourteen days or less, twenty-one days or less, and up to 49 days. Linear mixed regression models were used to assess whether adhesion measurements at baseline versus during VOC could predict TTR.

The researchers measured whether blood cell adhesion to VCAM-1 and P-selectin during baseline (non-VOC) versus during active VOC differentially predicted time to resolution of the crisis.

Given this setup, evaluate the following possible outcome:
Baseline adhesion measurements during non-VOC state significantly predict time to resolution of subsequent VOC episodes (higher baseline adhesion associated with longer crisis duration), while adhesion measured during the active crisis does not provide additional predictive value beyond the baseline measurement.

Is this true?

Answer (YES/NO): NO